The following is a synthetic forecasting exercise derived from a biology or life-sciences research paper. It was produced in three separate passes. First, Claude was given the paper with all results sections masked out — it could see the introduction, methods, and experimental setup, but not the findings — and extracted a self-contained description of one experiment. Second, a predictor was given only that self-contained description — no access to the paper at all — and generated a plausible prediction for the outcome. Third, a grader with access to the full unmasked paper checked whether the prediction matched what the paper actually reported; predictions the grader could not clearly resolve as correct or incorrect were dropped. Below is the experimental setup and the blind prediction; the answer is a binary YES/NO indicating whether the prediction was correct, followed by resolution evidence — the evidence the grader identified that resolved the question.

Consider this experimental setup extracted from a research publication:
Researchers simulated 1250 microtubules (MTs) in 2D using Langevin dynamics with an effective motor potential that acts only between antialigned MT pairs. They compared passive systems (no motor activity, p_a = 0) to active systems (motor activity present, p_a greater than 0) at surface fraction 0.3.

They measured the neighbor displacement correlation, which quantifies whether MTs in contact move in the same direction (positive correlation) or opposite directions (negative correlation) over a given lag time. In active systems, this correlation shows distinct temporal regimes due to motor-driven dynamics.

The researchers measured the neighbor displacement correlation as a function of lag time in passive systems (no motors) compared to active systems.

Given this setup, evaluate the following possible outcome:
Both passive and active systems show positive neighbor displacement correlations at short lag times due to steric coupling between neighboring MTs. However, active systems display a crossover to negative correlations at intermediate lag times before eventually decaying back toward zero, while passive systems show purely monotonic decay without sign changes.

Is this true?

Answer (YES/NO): NO